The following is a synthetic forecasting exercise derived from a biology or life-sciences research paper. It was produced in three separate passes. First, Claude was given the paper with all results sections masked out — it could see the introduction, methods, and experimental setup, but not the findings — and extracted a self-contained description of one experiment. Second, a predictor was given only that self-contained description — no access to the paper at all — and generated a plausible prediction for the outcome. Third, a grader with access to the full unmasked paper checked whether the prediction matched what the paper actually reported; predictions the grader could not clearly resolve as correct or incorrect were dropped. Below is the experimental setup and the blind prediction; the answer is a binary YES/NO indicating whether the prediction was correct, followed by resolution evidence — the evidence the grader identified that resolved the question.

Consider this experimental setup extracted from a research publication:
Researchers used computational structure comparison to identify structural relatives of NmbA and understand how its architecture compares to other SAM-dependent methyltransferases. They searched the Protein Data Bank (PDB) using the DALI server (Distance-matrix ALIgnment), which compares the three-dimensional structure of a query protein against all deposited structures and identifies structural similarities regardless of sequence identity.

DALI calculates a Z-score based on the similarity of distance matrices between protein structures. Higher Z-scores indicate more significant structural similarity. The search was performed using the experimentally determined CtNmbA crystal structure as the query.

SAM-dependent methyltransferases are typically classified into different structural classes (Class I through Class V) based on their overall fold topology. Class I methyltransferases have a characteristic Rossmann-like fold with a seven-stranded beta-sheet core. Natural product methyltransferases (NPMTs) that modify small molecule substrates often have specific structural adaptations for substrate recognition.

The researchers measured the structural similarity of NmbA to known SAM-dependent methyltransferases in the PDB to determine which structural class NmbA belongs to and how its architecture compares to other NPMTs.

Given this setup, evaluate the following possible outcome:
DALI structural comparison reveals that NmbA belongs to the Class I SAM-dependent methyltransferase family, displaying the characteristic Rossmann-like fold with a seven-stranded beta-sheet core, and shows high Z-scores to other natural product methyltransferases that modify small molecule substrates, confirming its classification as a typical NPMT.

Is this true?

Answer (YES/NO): NO